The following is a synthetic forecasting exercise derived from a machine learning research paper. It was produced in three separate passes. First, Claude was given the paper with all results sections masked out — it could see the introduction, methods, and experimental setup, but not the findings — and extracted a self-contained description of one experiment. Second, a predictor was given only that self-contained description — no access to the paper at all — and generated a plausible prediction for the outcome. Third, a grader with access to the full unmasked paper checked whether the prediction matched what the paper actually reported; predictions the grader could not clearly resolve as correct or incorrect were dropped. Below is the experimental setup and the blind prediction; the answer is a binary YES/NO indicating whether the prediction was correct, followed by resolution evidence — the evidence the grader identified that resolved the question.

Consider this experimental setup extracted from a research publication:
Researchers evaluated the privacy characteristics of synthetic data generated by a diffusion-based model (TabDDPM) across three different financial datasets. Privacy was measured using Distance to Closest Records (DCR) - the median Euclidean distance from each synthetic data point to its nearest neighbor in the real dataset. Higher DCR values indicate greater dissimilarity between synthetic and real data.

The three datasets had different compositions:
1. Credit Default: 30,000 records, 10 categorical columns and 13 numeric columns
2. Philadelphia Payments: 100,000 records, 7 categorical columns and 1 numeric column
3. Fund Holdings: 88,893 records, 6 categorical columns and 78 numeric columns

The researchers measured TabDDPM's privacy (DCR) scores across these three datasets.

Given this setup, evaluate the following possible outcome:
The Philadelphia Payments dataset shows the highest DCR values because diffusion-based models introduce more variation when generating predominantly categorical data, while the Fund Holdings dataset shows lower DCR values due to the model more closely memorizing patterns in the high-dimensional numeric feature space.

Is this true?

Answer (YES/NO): NO